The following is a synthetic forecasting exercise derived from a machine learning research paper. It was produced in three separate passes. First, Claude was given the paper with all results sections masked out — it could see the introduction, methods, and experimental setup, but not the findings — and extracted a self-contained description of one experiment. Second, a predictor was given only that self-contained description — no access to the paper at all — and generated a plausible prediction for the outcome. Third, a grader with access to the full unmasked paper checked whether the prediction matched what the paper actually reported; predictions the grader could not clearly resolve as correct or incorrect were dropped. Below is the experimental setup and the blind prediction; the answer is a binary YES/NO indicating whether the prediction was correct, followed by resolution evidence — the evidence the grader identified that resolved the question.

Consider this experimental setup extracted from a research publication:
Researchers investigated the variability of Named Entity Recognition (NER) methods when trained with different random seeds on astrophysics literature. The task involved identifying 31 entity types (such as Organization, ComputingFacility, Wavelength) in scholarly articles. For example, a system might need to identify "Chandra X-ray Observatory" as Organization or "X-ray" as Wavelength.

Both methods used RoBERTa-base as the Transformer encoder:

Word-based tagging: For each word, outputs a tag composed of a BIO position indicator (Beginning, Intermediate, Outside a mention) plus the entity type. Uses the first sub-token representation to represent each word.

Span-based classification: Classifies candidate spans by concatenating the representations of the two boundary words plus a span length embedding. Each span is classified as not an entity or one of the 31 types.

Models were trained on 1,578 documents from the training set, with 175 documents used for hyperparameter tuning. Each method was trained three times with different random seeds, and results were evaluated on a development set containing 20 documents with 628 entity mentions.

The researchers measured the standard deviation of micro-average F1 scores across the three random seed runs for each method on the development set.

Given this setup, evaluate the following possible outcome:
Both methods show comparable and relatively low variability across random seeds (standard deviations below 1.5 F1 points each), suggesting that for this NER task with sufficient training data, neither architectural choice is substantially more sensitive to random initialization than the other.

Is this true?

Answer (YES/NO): NO